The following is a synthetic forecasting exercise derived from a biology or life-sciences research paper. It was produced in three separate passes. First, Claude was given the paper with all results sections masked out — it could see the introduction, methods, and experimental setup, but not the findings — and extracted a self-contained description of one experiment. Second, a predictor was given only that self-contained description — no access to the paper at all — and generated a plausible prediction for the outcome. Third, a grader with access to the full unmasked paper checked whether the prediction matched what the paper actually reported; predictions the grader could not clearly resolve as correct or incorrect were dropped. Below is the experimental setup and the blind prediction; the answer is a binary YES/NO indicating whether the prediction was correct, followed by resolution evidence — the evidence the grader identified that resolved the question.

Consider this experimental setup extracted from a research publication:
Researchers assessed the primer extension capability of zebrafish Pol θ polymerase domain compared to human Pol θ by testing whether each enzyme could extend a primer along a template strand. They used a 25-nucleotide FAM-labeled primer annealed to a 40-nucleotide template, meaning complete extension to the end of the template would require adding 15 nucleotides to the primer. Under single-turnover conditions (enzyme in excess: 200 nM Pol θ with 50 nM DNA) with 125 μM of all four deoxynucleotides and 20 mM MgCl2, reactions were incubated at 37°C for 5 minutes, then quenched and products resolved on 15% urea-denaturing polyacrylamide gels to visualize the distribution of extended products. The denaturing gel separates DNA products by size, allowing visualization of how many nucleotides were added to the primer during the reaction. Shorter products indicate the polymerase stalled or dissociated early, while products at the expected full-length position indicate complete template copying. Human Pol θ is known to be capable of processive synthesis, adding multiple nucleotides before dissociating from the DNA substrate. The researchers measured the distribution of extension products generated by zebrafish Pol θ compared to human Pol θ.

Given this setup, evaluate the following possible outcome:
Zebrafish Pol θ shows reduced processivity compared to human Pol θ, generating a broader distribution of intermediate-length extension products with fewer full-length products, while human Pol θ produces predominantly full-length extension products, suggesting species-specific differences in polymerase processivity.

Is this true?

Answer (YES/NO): NO